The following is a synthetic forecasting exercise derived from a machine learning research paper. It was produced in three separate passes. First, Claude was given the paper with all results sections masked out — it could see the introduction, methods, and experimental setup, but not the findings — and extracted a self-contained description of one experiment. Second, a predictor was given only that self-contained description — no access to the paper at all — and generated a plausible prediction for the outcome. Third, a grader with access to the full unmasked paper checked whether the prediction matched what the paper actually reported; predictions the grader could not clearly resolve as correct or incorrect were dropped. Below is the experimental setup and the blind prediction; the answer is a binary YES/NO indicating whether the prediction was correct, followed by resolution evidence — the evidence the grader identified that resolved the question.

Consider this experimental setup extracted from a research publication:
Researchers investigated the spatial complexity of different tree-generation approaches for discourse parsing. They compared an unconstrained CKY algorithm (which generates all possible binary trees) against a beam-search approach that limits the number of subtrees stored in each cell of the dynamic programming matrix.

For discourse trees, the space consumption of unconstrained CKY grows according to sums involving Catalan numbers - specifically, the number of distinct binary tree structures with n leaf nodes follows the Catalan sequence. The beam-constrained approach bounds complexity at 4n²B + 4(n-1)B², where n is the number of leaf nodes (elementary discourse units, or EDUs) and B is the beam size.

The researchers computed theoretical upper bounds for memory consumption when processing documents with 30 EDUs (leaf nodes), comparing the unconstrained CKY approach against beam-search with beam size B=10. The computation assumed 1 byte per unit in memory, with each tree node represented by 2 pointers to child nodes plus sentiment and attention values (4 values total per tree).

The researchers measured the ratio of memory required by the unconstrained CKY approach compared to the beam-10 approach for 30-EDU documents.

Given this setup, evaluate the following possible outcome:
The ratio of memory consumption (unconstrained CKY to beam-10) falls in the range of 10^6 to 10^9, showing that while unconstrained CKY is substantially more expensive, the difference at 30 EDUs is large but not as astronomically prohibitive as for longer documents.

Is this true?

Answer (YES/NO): NO